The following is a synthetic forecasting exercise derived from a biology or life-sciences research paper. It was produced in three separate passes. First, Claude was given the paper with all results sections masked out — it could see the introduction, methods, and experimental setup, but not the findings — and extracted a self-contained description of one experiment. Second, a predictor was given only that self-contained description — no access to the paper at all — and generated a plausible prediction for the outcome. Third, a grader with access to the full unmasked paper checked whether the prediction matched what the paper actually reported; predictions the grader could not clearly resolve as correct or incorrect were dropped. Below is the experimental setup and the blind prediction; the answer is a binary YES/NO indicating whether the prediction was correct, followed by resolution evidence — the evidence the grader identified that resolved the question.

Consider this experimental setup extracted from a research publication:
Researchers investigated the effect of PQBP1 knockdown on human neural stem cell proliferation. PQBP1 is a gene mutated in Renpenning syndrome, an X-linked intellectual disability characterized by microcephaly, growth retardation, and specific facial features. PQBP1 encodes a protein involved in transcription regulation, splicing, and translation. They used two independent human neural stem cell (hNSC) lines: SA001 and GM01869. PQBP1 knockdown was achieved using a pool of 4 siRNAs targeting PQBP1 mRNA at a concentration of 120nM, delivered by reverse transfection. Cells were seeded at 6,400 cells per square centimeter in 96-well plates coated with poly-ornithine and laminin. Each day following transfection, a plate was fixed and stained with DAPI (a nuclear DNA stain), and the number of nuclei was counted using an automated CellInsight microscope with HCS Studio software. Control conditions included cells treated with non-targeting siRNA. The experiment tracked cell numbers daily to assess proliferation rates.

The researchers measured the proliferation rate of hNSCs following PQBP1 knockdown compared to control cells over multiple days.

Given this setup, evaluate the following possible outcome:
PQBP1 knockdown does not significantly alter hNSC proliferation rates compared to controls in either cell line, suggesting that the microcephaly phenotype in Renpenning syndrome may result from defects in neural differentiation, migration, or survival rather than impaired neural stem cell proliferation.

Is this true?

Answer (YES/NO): NO